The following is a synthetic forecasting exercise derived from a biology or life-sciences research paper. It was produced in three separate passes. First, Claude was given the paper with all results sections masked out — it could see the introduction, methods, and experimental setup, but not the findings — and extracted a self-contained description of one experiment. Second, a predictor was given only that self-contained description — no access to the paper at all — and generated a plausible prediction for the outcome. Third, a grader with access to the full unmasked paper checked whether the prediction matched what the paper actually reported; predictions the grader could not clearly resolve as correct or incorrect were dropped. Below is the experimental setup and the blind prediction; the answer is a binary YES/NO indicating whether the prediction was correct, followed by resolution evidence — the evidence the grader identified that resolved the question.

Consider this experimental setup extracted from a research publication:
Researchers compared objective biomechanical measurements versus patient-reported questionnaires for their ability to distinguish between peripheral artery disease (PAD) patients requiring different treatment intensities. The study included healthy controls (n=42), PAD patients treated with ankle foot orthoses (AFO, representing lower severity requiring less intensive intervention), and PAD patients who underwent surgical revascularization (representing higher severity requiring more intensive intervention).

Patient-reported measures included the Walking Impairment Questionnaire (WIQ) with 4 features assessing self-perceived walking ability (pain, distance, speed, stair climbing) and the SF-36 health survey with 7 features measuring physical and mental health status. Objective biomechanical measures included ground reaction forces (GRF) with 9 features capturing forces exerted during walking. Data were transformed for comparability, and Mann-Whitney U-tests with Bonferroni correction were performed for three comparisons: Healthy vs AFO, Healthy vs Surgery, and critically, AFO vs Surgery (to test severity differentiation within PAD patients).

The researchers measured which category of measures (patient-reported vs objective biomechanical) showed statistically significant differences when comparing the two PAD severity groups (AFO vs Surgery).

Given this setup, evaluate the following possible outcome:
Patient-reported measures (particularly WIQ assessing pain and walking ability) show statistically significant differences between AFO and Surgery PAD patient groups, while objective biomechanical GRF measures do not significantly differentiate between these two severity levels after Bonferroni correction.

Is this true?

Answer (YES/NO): NO